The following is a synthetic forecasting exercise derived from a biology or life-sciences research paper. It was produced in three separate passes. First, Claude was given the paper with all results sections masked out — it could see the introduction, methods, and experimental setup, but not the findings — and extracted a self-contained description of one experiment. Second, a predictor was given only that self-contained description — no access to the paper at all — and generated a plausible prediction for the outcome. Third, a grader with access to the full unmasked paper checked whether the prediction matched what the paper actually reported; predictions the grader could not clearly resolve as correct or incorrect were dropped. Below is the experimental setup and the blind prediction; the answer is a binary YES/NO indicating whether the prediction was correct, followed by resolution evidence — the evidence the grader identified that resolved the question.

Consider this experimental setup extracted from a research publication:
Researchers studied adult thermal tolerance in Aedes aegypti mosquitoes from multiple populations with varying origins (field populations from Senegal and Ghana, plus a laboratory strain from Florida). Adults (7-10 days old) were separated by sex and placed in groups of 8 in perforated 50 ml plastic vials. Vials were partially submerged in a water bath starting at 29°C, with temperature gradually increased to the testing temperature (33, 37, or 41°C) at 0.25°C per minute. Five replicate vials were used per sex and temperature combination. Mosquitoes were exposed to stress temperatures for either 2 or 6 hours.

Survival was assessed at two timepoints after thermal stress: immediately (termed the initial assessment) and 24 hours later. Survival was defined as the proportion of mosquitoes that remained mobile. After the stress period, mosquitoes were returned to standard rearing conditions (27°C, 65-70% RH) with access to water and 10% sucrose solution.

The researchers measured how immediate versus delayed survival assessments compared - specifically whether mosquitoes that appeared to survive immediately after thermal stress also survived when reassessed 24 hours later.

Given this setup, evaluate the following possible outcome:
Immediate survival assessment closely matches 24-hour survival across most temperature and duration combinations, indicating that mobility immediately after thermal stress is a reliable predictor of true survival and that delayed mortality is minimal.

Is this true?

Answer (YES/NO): NO